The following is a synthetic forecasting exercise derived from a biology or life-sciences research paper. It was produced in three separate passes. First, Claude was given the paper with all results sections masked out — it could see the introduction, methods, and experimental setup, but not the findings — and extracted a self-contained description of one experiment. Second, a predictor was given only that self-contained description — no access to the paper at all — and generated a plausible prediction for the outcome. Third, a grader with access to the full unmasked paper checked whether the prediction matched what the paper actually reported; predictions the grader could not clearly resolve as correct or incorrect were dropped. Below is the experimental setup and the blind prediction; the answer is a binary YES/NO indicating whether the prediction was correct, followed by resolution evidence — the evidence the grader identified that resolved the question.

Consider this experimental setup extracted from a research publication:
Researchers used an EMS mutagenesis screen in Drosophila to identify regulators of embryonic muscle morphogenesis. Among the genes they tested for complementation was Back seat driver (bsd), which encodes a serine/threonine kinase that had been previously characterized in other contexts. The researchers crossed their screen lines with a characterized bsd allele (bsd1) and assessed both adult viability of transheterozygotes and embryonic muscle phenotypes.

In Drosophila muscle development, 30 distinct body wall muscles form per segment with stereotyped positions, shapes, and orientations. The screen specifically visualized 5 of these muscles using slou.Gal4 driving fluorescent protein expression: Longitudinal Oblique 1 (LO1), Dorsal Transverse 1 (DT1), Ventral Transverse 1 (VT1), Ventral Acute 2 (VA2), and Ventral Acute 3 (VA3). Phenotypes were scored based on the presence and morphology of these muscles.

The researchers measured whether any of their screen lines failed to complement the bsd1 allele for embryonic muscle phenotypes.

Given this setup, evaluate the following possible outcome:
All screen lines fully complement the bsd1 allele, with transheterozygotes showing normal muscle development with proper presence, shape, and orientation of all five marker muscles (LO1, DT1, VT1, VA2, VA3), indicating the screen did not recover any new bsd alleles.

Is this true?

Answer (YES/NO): NO